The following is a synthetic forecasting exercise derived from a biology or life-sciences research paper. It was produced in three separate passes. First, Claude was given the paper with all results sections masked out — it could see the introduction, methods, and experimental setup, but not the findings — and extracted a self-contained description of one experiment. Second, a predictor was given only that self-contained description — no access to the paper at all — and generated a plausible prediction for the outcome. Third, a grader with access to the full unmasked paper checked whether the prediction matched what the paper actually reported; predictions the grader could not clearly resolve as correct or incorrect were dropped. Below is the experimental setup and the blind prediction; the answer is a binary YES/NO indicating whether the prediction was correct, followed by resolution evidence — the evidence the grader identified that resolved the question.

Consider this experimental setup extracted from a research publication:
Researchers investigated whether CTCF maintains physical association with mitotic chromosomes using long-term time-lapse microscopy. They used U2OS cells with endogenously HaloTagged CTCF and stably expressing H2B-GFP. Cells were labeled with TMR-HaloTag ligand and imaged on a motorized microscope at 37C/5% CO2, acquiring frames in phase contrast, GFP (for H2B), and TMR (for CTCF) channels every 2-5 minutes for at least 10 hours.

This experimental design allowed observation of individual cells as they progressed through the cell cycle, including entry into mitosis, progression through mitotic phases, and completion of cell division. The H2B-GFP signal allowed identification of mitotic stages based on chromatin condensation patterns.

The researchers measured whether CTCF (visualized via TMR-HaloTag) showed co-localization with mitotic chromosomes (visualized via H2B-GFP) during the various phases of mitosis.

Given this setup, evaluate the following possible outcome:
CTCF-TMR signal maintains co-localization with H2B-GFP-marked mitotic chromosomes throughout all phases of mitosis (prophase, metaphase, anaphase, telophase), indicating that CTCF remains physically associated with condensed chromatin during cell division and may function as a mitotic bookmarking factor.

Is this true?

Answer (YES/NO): NO